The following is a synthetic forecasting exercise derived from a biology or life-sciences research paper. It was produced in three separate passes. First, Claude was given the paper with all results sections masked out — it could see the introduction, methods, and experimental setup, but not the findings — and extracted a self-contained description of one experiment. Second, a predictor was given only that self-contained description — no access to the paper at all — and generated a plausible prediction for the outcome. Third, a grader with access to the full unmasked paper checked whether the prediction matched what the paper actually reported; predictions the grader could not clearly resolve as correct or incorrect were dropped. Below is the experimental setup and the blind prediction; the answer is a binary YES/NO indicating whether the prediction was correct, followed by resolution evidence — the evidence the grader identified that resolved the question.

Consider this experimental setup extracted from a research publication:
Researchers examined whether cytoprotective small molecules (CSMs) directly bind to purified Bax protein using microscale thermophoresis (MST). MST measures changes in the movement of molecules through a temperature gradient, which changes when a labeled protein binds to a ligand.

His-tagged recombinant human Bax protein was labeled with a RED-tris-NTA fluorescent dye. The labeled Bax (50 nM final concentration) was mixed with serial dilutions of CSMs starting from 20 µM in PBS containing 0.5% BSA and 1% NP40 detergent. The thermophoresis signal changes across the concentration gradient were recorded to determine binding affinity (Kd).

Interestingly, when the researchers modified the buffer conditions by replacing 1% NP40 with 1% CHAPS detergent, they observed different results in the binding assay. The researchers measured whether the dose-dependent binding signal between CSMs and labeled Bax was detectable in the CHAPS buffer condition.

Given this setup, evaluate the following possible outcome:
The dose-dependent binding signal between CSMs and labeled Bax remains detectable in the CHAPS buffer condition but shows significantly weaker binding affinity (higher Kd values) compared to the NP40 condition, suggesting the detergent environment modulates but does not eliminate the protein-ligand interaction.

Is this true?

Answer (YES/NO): NO